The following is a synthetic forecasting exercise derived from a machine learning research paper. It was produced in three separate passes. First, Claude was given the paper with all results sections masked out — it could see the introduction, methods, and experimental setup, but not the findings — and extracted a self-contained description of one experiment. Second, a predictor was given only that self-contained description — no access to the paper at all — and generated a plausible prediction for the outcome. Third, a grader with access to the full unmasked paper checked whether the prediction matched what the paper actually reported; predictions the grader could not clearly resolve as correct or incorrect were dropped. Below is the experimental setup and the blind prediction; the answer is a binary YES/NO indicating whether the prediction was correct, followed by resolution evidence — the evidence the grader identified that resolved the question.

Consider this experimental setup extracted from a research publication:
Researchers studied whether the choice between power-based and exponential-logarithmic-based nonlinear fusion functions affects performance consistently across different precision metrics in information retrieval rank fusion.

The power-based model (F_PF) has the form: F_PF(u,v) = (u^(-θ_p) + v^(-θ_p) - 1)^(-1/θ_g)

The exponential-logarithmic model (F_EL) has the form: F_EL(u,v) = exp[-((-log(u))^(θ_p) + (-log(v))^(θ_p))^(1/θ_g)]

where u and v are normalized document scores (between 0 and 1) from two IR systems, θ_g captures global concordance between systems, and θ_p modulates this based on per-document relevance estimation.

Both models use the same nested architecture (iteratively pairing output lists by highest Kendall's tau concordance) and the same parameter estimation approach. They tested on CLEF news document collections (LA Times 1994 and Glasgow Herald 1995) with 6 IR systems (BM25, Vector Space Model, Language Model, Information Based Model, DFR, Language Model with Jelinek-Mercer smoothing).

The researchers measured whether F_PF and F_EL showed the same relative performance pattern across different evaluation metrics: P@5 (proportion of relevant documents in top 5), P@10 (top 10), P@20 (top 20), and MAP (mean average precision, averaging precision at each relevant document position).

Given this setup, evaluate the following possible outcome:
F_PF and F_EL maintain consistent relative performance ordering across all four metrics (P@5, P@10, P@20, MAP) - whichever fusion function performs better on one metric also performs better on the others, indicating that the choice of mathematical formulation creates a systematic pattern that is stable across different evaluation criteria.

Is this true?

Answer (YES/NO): NO